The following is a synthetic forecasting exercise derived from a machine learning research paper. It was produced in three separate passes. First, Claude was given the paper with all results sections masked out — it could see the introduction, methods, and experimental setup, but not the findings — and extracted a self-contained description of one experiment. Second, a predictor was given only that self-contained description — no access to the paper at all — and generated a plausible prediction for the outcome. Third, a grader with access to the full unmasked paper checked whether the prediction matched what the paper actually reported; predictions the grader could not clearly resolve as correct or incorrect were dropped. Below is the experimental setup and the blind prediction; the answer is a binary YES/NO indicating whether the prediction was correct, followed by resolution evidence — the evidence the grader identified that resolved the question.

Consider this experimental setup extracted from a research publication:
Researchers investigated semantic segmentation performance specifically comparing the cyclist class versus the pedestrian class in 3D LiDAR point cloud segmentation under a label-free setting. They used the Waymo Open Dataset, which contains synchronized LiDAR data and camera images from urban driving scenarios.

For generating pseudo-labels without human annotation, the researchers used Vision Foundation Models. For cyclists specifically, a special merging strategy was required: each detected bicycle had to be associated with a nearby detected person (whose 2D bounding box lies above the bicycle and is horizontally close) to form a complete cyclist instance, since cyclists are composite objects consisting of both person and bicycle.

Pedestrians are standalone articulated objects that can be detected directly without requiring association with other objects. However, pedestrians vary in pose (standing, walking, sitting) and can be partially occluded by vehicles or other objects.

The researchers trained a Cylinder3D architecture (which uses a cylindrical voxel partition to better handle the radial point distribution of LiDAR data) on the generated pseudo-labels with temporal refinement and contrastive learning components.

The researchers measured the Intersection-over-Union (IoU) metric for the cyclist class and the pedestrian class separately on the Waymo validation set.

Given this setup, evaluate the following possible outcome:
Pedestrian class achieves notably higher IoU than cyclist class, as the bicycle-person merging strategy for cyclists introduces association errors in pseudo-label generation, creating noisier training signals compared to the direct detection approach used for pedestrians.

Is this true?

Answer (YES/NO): YES